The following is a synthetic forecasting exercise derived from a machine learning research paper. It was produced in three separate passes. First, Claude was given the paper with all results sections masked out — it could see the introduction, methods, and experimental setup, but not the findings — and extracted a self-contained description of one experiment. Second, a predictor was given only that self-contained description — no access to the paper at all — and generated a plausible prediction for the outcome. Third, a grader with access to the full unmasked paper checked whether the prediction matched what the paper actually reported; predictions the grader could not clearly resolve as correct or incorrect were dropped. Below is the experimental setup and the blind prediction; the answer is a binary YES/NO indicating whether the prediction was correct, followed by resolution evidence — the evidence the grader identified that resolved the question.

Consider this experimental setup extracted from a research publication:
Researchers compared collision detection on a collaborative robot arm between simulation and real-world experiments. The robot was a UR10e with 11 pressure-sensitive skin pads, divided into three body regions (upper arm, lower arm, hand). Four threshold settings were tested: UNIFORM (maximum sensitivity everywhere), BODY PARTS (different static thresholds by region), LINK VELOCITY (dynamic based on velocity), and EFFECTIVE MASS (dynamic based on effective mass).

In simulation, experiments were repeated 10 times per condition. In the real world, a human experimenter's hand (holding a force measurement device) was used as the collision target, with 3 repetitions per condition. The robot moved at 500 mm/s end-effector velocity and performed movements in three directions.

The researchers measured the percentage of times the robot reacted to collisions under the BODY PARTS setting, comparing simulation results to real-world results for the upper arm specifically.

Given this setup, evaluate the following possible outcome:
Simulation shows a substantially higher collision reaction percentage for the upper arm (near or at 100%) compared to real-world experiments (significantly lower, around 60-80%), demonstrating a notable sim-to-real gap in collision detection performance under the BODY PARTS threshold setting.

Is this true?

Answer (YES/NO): NO